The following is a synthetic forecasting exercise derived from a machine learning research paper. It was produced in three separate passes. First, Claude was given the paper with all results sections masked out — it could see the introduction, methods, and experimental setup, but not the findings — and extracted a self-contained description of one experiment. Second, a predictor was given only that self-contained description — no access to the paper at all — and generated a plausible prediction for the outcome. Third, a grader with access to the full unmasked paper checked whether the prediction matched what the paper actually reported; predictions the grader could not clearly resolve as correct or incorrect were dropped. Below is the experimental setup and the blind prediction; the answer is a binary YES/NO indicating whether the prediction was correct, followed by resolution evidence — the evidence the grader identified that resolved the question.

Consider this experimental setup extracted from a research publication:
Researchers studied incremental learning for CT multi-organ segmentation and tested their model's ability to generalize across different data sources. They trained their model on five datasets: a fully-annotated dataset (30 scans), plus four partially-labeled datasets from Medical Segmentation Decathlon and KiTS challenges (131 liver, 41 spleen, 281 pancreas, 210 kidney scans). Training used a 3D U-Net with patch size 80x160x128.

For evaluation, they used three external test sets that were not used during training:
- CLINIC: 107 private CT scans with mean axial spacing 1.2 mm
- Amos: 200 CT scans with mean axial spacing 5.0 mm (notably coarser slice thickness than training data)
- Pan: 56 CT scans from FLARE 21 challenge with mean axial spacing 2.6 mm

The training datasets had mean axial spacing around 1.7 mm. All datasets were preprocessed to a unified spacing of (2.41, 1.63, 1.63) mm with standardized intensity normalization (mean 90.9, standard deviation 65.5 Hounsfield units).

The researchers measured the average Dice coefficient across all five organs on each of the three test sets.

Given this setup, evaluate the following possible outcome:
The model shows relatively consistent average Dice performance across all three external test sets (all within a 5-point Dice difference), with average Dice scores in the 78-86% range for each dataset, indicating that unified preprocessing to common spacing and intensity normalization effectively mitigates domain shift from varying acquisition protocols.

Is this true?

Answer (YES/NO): NO